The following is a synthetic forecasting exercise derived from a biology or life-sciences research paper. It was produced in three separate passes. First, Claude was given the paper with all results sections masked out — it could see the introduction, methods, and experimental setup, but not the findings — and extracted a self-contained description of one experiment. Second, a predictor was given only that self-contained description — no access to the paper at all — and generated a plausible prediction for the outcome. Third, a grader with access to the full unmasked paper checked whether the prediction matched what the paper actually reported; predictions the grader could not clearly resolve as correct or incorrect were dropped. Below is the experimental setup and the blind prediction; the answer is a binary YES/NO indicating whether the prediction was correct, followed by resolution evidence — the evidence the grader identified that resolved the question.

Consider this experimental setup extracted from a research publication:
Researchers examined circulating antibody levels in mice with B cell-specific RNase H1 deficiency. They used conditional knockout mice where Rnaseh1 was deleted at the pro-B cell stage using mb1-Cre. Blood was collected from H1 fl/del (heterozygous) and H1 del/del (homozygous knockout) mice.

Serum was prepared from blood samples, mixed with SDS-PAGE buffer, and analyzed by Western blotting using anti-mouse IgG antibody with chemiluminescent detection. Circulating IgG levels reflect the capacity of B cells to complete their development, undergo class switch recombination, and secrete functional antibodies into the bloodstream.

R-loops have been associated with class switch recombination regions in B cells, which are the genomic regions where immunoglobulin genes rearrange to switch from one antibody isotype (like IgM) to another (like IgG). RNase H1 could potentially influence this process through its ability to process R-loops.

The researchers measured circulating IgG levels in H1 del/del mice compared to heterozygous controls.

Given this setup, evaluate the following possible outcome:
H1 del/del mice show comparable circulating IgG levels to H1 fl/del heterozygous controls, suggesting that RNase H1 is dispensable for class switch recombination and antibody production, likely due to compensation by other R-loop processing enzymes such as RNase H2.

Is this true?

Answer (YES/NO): NO